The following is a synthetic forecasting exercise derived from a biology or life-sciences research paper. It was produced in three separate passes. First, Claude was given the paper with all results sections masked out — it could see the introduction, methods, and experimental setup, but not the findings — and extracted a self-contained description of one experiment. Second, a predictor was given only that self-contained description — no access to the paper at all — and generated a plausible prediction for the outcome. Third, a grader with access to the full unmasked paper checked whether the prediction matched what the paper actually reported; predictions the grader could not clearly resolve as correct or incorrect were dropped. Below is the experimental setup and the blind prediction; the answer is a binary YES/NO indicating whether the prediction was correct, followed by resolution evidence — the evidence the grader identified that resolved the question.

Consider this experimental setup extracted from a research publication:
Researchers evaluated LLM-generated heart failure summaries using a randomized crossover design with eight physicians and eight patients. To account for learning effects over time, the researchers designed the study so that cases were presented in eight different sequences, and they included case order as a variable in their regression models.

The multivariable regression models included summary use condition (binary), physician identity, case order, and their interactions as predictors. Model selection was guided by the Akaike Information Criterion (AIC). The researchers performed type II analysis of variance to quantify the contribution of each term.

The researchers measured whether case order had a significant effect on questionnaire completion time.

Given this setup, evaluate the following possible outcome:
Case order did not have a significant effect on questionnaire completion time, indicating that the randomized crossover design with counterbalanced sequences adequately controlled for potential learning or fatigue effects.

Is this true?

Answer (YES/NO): NO